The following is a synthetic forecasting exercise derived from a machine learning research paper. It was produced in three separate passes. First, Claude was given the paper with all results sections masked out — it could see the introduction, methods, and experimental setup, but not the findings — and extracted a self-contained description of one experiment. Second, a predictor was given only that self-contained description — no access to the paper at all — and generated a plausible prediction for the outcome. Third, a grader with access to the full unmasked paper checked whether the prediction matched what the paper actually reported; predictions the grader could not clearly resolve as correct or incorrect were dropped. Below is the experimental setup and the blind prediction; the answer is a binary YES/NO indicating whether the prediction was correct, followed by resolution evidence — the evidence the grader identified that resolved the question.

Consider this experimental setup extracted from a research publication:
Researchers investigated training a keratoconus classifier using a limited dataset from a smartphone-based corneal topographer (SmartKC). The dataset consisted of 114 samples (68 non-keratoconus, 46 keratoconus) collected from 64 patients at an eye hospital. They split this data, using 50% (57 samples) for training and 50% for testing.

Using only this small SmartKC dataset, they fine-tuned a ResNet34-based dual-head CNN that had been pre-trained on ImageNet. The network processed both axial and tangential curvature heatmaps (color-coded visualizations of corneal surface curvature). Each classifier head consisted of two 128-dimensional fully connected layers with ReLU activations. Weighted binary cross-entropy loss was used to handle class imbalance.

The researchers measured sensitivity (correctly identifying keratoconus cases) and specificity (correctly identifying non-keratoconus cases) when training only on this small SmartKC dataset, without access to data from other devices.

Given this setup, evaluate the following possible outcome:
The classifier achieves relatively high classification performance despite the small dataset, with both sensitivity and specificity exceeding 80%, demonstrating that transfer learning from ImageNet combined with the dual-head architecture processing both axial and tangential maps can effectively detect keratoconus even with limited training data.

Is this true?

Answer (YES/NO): NO